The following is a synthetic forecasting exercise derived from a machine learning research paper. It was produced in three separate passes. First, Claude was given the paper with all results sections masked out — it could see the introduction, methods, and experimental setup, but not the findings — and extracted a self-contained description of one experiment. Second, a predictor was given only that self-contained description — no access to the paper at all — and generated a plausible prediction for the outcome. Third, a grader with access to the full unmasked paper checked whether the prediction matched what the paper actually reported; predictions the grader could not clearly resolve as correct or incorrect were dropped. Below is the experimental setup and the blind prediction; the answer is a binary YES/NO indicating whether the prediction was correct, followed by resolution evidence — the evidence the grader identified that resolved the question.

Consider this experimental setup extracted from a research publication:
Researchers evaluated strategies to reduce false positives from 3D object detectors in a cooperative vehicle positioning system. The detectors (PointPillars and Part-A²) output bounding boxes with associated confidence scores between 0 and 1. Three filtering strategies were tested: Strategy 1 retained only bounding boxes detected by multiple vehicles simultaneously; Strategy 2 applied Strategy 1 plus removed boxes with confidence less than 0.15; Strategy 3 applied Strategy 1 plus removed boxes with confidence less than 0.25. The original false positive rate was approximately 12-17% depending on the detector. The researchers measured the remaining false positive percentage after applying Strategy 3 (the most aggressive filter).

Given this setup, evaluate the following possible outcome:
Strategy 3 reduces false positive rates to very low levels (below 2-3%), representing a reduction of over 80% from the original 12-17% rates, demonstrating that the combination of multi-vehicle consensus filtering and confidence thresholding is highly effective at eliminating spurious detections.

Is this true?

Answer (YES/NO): YES